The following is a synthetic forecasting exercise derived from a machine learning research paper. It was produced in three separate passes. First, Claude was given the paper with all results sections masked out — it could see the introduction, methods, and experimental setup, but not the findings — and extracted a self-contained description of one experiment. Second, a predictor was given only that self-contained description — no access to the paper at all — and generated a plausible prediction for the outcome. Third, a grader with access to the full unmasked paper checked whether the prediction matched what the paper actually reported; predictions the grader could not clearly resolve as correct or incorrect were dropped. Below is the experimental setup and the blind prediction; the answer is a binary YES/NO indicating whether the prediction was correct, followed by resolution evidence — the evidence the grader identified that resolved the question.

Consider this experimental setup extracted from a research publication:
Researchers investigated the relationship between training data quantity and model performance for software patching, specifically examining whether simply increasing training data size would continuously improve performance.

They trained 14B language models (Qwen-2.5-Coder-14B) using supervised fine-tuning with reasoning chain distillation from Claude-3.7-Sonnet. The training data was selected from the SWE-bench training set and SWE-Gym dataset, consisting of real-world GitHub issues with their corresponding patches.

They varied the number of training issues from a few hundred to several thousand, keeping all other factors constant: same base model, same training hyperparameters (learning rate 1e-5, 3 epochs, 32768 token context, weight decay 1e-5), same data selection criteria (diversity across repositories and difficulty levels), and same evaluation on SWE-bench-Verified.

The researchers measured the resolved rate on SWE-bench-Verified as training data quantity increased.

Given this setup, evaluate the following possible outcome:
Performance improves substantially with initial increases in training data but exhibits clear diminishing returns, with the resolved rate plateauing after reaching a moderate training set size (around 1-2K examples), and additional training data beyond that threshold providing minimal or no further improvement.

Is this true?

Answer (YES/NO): YES